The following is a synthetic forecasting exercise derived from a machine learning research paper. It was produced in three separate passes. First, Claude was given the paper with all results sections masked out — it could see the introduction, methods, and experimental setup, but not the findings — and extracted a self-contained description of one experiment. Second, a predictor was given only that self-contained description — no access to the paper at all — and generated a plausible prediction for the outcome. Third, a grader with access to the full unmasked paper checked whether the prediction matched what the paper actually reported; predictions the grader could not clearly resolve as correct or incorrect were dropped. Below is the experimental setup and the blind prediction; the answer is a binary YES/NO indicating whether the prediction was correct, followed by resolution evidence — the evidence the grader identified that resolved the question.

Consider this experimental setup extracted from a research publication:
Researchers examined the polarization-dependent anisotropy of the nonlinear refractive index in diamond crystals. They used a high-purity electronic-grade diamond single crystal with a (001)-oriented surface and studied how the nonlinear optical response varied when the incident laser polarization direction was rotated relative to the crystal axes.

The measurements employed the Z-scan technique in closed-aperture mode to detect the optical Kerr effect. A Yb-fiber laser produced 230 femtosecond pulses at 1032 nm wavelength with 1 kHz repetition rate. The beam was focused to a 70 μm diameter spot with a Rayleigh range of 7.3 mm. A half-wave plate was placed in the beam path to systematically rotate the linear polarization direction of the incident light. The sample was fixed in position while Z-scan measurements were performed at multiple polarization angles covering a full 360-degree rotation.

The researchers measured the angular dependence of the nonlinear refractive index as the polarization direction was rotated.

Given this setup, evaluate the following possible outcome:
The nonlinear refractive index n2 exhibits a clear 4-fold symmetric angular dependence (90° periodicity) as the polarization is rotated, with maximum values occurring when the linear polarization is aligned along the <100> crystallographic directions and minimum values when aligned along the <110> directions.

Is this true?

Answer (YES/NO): YES